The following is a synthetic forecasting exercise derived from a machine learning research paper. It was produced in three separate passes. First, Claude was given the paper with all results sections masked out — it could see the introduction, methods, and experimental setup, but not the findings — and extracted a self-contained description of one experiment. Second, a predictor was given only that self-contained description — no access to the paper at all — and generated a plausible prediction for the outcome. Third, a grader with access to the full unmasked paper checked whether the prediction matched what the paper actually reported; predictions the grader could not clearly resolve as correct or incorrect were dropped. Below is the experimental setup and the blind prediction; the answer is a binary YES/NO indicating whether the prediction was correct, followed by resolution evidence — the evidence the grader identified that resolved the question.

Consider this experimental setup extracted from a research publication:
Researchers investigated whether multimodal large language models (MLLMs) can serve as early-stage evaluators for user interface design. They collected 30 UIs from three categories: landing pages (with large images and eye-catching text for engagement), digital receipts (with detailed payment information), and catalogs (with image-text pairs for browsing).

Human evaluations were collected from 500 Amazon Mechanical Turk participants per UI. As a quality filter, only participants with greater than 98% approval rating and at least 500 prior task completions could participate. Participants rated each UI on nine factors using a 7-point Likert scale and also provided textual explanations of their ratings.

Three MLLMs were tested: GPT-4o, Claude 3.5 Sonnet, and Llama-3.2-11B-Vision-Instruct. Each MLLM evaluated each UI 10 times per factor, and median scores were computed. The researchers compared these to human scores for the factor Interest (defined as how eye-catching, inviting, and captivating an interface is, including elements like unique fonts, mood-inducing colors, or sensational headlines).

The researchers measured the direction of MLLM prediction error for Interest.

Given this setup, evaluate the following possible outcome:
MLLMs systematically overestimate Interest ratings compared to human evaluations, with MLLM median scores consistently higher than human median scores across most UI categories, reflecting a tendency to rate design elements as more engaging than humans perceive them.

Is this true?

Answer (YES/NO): NO